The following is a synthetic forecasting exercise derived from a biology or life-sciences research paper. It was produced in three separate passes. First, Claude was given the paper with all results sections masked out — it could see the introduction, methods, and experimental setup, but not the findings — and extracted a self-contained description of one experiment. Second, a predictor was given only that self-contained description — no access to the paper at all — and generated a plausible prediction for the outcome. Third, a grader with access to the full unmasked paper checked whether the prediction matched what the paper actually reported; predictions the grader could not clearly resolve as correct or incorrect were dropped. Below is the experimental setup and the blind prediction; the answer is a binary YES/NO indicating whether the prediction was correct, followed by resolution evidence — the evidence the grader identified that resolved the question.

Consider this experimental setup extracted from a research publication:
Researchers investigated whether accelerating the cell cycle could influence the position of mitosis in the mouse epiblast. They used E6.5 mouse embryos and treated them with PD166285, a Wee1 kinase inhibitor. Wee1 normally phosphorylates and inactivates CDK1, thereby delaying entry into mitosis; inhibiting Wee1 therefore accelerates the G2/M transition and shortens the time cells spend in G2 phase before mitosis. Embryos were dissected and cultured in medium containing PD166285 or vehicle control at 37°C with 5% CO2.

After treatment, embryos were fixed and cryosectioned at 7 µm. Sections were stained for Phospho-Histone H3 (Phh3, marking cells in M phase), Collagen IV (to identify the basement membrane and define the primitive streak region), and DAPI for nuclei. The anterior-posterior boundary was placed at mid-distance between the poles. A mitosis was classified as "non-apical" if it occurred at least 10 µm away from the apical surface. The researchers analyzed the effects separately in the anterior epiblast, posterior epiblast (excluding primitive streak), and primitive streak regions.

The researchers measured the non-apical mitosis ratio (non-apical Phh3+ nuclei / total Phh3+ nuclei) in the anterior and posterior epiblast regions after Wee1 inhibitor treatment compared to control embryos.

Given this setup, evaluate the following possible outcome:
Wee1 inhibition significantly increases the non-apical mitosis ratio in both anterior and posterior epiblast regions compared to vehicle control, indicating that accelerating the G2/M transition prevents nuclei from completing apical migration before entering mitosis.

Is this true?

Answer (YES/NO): YES